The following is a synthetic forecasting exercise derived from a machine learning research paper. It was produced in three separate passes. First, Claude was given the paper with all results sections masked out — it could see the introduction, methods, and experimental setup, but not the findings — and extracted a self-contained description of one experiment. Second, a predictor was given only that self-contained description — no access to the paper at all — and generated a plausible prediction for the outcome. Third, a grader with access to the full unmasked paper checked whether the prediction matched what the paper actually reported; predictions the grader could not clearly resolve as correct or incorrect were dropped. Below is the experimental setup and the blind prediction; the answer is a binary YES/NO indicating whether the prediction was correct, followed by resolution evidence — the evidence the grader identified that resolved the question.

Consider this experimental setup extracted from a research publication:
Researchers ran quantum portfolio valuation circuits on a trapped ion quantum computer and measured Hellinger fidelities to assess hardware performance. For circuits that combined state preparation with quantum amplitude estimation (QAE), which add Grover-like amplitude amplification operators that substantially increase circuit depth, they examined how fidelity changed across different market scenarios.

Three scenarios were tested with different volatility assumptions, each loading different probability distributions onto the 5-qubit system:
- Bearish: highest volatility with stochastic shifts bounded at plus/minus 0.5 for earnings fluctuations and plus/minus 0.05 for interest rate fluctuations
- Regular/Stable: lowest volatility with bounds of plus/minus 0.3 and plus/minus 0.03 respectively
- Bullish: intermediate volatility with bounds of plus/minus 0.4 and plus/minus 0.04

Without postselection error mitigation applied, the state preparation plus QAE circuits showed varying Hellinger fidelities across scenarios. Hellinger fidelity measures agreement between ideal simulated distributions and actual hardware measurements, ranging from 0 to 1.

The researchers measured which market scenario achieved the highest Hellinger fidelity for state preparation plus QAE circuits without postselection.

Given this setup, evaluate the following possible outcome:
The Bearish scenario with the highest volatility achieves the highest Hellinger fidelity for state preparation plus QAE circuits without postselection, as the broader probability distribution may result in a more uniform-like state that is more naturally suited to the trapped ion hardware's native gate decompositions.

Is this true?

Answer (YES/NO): NO